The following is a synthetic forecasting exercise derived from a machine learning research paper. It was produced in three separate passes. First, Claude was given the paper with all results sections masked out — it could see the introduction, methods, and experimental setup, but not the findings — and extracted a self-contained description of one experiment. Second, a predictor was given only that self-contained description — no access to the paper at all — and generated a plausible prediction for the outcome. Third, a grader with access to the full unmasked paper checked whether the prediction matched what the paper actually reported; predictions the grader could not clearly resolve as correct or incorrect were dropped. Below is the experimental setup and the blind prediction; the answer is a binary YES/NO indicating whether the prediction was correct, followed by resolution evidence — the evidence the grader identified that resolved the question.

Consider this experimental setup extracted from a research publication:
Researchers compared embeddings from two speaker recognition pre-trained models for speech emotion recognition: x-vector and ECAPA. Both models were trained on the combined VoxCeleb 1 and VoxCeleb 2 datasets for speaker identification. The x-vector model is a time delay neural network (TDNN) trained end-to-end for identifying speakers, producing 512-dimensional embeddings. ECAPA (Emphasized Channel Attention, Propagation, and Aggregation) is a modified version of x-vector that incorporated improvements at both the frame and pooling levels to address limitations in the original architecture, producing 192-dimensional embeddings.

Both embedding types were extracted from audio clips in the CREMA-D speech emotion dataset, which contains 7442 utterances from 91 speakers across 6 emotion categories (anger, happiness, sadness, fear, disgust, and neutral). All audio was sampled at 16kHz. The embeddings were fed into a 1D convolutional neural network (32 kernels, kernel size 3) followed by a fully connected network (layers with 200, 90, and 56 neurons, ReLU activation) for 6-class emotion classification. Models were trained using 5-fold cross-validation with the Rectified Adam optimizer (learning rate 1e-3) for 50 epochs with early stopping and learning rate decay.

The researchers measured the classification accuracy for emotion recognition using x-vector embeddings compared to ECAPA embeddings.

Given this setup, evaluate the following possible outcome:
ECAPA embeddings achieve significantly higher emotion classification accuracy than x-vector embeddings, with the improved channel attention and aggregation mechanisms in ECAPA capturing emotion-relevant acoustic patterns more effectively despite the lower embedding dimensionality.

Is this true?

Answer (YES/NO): NO